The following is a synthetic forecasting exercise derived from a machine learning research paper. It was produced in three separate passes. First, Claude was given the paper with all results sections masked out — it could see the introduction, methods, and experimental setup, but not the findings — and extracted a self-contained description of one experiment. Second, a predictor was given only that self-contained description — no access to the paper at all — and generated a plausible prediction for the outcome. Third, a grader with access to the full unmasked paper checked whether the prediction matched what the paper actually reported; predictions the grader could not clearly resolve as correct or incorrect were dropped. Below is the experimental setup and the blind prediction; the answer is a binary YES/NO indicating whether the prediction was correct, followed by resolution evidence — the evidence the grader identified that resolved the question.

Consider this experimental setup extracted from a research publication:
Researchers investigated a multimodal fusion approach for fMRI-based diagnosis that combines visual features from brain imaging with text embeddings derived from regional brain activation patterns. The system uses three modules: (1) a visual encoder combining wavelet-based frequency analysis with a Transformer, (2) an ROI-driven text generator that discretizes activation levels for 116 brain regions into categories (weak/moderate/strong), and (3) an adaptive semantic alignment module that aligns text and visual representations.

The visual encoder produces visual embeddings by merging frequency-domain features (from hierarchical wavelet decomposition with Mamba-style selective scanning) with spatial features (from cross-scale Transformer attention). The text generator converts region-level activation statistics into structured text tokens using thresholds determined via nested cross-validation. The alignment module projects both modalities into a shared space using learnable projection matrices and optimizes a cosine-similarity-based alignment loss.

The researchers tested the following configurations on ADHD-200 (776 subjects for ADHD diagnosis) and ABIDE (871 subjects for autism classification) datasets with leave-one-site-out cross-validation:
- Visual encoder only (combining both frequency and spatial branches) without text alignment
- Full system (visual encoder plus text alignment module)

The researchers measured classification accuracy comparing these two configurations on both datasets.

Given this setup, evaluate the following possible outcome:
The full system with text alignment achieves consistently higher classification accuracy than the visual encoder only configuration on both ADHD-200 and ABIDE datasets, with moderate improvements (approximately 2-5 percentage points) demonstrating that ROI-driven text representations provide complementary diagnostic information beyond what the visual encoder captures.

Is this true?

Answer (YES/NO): NO